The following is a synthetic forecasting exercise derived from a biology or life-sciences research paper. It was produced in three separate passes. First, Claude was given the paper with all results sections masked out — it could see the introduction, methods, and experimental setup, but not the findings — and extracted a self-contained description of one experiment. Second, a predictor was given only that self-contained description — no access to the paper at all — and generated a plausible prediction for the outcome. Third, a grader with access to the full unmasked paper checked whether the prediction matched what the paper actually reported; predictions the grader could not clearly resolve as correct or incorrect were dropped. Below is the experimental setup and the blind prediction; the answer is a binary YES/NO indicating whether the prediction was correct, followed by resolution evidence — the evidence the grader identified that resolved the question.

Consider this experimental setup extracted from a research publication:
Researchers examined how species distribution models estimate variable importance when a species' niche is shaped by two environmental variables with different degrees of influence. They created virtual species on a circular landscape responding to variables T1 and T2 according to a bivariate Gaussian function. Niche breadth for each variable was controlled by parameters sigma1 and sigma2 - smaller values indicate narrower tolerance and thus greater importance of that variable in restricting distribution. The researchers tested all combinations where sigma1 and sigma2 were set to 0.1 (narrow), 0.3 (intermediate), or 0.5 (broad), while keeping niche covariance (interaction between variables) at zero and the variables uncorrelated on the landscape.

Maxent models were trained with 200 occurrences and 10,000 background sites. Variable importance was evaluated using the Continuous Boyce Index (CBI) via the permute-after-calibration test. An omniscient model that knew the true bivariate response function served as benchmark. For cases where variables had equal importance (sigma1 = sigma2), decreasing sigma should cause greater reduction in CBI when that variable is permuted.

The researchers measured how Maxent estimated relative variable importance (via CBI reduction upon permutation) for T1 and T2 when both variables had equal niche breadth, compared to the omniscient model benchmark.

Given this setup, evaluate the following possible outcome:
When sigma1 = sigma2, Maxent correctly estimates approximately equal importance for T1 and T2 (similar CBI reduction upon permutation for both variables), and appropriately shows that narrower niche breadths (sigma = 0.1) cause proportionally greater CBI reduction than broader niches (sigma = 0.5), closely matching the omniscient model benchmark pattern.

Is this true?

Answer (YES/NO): NO